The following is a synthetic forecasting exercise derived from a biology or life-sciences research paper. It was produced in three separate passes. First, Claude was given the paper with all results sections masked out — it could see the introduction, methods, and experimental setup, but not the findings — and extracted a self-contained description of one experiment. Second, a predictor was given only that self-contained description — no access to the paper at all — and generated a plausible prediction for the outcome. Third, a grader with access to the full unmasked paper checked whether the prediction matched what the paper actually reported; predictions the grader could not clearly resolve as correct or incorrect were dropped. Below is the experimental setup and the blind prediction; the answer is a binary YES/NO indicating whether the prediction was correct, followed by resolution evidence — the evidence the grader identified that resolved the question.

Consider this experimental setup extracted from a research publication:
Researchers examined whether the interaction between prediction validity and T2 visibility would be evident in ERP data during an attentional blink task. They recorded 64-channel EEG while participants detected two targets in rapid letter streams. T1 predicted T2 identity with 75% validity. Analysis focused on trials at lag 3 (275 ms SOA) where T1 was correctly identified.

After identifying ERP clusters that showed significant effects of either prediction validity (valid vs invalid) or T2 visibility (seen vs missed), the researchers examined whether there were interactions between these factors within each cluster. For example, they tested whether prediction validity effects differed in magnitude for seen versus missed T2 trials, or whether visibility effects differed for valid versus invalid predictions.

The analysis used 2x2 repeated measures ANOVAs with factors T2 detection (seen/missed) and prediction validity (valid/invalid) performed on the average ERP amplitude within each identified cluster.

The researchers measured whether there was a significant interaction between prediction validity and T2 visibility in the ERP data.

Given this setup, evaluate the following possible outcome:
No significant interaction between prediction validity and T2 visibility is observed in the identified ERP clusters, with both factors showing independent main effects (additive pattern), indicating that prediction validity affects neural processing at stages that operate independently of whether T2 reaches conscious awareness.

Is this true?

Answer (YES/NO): YES